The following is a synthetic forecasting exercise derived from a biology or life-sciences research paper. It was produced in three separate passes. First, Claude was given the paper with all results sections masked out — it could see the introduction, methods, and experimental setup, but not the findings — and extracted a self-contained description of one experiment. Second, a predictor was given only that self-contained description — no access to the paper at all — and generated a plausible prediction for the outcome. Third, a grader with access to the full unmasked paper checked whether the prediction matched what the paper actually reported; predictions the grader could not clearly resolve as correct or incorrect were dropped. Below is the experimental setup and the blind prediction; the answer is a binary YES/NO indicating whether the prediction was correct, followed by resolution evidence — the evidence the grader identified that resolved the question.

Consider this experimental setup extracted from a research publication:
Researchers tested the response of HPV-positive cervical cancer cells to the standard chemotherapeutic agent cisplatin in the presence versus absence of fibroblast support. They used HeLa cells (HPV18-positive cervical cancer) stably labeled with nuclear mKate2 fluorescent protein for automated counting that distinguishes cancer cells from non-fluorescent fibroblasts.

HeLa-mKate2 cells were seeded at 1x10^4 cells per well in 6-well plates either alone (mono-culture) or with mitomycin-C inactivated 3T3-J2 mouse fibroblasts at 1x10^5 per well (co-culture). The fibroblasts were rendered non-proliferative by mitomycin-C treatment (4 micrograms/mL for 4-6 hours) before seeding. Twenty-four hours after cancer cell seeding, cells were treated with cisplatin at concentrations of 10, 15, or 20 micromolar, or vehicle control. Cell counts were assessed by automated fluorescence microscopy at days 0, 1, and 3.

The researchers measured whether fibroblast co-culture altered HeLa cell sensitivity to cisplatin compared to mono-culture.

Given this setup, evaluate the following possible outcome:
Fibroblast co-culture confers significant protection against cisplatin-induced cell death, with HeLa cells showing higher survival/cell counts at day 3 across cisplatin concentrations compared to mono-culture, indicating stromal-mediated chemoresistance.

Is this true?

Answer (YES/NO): NO